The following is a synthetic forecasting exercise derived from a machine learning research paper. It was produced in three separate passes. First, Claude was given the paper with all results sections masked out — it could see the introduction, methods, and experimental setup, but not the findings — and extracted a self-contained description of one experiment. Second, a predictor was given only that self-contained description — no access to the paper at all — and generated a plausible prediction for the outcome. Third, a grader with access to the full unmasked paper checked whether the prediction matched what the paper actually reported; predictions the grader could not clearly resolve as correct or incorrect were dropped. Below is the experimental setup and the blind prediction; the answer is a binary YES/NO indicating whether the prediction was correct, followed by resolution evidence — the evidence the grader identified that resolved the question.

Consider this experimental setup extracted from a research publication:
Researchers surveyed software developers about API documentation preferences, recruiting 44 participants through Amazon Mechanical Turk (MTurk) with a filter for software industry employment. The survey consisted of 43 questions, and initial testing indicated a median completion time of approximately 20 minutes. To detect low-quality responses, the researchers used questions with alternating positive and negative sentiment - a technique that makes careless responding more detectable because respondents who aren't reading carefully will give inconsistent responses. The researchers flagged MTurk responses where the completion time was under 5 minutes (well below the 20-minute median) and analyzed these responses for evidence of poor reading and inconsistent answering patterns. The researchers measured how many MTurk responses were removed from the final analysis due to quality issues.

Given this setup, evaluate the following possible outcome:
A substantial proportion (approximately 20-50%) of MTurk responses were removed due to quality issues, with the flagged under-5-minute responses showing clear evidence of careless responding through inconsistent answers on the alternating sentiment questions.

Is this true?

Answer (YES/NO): YES